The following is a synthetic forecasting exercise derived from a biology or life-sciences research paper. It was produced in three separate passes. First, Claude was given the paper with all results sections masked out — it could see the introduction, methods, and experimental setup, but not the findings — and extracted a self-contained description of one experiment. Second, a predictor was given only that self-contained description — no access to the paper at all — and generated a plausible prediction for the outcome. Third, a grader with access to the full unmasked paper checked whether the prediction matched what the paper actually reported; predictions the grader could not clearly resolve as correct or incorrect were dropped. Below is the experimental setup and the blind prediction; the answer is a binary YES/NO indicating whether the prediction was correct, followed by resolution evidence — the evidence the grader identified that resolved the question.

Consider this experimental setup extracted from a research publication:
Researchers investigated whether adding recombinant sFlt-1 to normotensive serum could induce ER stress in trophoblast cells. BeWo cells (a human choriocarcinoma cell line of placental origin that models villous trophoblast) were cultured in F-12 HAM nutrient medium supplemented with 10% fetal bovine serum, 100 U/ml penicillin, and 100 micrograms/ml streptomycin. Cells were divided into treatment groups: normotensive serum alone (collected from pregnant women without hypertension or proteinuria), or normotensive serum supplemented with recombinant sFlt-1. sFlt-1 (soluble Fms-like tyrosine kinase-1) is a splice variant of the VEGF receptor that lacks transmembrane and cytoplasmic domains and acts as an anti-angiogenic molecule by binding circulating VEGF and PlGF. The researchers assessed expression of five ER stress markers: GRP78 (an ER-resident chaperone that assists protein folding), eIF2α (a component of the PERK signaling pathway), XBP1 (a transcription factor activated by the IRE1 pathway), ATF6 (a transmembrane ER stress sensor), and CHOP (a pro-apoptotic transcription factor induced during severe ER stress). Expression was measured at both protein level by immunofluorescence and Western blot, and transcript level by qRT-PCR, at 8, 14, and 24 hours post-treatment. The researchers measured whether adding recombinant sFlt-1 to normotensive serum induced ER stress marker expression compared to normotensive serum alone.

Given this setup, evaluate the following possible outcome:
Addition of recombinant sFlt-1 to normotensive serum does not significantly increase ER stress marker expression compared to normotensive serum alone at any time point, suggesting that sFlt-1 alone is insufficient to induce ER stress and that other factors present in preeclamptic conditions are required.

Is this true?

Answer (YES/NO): NO